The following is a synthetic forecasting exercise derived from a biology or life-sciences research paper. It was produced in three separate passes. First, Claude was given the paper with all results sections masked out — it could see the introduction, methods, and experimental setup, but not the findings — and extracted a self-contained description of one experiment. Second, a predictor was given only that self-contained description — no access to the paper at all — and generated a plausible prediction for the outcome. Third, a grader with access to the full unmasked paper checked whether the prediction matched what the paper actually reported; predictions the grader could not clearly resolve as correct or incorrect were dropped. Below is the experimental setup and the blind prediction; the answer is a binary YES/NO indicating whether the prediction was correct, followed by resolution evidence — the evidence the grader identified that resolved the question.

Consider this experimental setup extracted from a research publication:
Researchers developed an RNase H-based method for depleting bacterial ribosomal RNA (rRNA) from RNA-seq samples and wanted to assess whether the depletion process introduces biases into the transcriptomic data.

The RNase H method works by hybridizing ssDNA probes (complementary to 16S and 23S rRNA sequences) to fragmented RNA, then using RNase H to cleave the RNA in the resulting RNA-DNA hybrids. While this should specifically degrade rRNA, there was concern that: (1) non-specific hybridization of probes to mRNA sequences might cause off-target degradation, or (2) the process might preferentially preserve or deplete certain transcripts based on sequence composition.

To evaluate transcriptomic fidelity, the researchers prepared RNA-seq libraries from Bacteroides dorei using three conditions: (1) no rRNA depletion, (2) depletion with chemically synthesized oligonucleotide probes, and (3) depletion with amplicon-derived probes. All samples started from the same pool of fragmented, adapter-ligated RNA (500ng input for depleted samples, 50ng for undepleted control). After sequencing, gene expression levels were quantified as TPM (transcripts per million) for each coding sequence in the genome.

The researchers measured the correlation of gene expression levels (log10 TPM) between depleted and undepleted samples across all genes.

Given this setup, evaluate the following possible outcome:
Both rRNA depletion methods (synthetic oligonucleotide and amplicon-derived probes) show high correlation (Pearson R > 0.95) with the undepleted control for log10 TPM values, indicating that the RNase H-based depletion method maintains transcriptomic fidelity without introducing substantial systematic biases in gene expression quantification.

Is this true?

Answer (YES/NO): YES